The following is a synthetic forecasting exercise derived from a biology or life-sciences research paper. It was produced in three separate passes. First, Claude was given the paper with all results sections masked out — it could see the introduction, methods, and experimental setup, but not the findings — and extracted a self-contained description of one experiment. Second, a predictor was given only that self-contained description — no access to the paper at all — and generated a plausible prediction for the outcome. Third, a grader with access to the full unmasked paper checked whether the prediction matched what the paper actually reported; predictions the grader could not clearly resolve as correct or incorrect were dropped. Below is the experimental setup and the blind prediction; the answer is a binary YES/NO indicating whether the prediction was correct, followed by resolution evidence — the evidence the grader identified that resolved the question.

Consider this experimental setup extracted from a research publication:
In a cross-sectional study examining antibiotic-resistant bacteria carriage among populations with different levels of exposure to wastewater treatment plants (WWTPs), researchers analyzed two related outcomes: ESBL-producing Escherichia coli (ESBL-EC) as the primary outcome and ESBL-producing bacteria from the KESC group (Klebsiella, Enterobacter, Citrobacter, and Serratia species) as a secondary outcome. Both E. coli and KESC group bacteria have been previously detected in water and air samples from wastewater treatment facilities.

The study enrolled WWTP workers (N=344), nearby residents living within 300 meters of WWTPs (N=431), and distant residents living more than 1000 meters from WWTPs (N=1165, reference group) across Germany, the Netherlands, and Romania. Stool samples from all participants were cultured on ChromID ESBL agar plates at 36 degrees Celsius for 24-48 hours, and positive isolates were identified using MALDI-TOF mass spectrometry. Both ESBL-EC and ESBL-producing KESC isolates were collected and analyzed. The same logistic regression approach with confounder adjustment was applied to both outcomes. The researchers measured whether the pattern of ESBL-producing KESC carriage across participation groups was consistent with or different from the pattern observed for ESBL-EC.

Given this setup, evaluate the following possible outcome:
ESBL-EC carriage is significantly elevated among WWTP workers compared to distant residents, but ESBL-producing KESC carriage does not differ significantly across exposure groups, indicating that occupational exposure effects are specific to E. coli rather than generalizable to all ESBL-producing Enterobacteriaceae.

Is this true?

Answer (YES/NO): NO